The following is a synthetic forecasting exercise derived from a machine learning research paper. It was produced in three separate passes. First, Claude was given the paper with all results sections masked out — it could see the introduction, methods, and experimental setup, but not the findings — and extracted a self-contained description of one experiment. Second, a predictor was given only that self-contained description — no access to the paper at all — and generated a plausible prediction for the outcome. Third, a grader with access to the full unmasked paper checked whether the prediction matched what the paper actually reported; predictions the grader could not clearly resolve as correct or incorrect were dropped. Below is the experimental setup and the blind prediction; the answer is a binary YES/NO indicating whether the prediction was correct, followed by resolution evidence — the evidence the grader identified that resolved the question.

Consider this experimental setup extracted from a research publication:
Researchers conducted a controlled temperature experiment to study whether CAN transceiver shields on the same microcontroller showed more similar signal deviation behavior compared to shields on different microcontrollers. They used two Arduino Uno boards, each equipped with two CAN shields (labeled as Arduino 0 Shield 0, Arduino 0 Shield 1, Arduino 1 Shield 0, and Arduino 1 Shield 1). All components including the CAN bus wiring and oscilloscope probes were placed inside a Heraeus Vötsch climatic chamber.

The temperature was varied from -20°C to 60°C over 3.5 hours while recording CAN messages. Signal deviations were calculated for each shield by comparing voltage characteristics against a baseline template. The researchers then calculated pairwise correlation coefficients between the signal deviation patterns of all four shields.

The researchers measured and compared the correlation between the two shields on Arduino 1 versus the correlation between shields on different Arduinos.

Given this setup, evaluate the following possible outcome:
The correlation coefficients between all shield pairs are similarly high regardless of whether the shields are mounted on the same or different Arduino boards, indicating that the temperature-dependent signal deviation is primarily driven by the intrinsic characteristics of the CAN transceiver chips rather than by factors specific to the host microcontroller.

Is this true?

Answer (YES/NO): NO